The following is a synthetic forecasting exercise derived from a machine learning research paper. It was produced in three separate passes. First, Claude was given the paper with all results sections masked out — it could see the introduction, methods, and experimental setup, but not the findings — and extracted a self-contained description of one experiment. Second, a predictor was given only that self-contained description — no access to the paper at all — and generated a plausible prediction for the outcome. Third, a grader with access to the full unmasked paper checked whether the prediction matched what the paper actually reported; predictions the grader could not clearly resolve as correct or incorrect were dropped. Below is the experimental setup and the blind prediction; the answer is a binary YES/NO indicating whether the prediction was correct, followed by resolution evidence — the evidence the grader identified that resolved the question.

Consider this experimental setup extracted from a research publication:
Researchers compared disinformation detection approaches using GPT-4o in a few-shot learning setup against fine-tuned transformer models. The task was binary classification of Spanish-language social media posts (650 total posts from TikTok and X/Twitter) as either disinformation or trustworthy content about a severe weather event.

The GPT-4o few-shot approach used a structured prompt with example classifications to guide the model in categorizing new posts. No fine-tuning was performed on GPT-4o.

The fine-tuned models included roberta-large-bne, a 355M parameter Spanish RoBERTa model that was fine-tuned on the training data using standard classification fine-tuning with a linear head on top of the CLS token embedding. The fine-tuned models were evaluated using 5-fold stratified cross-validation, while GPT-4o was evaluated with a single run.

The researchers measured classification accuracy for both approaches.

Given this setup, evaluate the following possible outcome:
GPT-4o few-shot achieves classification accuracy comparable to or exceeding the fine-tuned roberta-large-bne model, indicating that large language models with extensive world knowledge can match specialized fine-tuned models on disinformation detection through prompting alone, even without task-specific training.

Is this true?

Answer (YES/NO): YES